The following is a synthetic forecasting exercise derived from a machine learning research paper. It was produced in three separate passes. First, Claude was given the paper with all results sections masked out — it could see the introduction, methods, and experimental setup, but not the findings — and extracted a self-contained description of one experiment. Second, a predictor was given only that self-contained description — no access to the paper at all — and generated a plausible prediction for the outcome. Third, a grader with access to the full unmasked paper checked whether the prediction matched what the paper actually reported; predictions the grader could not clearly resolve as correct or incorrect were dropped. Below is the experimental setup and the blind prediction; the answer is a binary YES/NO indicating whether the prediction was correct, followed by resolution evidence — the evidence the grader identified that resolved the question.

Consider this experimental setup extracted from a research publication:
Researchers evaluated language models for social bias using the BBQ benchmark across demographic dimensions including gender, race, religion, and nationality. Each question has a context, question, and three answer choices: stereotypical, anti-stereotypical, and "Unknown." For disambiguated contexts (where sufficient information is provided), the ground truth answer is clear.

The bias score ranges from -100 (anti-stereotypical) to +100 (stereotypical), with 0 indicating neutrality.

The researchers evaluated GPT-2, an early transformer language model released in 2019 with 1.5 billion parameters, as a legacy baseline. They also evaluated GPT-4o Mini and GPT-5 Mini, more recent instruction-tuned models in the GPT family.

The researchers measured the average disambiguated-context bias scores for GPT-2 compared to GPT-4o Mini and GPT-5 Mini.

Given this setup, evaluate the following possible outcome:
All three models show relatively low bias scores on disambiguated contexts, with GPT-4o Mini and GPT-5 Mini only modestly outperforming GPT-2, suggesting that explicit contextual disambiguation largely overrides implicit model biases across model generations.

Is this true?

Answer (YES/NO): NO